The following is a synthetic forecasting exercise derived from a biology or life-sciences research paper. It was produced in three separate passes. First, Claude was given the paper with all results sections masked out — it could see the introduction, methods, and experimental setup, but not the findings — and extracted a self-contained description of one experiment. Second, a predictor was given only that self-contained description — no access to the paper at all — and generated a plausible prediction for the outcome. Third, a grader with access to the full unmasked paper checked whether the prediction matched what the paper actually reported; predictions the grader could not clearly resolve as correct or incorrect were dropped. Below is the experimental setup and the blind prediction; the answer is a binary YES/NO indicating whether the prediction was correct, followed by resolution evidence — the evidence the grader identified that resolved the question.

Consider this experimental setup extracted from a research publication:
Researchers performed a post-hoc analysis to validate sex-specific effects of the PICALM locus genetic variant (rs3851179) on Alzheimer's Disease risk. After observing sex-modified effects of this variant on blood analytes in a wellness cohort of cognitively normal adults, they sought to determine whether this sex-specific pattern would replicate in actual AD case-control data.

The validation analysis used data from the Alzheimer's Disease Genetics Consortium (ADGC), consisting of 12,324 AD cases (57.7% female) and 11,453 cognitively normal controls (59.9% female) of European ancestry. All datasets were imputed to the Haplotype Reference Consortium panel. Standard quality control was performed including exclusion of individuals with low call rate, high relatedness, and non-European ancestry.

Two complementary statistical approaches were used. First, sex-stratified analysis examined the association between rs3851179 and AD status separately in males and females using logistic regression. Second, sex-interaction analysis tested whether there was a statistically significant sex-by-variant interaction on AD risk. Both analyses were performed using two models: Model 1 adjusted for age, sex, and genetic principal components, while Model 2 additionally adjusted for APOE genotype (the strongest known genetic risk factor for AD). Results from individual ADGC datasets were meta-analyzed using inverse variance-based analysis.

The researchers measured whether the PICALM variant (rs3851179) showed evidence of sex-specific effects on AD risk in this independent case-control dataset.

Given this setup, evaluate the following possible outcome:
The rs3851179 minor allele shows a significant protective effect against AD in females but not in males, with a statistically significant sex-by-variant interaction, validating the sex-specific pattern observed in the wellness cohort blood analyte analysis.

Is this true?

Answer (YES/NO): NO